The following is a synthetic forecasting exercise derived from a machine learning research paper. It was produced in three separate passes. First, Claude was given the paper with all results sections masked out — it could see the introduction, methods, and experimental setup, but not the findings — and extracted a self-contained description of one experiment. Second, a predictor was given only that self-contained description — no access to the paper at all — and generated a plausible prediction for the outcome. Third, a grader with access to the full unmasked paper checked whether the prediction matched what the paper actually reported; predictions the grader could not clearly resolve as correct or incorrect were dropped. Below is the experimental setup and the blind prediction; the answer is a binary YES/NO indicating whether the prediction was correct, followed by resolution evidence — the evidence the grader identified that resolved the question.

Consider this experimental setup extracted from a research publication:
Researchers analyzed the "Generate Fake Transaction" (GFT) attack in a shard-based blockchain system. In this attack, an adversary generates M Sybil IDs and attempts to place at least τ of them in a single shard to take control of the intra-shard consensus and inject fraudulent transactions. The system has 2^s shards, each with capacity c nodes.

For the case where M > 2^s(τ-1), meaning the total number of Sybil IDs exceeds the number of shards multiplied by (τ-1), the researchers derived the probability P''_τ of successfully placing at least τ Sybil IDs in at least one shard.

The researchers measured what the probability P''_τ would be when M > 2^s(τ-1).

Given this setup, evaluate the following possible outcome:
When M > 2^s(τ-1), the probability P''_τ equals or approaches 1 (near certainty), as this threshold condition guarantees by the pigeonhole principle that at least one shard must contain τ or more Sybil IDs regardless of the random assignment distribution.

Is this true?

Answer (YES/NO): YES